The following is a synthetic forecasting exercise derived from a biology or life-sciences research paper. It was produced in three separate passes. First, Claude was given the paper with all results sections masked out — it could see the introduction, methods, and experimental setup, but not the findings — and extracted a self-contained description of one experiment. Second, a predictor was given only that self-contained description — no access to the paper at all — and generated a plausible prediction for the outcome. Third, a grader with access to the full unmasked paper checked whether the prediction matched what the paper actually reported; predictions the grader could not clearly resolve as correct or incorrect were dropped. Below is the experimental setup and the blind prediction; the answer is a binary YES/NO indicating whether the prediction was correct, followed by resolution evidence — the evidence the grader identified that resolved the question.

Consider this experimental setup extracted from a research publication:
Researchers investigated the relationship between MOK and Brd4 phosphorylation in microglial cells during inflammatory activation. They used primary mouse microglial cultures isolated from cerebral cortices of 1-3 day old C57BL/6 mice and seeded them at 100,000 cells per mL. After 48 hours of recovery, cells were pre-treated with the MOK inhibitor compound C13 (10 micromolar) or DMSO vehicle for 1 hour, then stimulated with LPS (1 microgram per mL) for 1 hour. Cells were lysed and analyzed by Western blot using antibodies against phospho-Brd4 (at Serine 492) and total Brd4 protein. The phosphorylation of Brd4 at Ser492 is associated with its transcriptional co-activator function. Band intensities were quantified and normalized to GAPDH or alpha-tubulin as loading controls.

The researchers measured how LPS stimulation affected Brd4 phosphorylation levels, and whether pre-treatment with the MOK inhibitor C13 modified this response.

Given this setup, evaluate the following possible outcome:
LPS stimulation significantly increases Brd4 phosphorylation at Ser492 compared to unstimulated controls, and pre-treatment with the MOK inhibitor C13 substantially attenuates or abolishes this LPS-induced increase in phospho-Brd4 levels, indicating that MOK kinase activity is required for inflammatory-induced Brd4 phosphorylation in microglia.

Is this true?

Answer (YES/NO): YES